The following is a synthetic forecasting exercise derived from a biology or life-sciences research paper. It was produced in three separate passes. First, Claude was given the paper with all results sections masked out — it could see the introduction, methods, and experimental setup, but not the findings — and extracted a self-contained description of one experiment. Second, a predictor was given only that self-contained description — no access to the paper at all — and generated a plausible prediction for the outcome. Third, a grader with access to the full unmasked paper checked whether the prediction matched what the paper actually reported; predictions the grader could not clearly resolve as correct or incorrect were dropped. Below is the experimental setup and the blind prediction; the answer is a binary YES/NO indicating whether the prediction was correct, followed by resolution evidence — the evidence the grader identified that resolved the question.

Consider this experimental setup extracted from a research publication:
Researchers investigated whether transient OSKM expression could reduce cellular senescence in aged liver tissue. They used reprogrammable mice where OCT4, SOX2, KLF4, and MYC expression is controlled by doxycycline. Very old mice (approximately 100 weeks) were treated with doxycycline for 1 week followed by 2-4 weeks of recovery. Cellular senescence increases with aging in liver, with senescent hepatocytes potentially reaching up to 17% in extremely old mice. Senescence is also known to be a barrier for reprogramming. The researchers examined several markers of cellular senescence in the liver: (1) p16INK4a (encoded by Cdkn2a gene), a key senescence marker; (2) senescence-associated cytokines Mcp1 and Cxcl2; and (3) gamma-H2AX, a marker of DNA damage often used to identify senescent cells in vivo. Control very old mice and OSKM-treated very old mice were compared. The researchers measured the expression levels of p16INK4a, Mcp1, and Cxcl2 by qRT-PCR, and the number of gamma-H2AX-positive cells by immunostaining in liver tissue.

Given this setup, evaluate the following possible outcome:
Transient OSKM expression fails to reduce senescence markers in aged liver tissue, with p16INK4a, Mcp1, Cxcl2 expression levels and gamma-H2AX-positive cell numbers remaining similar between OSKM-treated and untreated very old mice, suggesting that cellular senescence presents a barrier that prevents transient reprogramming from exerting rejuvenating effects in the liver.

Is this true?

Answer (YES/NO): YES